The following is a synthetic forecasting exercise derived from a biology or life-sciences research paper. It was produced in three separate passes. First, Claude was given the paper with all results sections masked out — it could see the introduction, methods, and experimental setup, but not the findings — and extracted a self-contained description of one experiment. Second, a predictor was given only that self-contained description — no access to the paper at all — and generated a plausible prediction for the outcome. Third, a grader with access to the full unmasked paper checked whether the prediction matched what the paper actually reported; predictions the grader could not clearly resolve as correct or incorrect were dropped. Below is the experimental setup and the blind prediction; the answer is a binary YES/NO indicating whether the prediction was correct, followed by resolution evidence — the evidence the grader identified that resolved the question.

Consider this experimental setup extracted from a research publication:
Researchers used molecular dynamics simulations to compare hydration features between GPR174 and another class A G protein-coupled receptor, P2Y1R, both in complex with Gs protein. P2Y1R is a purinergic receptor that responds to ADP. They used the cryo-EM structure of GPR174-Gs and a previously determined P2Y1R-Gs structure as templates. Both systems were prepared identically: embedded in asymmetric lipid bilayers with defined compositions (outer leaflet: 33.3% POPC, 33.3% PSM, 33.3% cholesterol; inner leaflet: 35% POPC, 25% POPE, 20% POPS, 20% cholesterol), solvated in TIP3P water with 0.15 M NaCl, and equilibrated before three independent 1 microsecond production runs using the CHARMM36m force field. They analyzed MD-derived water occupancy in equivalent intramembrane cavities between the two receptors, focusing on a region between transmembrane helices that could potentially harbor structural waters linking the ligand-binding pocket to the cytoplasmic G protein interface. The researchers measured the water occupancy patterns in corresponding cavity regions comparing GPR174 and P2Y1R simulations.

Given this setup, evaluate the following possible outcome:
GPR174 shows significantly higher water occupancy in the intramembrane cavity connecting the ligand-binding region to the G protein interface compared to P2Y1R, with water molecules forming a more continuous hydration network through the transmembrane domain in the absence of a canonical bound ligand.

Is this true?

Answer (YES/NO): NO